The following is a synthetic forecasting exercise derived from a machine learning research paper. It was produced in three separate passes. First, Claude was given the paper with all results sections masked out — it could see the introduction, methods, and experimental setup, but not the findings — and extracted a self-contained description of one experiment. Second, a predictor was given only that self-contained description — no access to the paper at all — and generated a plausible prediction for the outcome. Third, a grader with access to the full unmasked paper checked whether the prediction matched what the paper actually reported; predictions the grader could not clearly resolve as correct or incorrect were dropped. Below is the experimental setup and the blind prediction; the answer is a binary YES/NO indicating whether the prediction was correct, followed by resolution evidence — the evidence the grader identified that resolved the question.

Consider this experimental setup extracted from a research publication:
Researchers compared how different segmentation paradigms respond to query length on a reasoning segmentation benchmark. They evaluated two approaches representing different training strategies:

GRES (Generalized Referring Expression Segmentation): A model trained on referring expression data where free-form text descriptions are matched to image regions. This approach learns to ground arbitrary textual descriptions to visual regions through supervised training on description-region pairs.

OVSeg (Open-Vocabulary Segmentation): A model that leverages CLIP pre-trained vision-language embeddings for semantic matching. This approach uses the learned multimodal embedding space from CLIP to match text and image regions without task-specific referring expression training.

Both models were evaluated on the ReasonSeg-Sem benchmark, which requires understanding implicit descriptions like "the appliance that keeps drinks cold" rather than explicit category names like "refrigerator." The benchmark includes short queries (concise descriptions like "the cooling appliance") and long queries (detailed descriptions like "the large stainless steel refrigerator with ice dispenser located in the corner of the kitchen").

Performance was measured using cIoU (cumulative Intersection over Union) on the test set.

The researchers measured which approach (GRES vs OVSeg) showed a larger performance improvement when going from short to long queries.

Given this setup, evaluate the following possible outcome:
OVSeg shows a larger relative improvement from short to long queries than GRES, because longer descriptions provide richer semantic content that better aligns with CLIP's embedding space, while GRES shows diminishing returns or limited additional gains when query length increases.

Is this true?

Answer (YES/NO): NO